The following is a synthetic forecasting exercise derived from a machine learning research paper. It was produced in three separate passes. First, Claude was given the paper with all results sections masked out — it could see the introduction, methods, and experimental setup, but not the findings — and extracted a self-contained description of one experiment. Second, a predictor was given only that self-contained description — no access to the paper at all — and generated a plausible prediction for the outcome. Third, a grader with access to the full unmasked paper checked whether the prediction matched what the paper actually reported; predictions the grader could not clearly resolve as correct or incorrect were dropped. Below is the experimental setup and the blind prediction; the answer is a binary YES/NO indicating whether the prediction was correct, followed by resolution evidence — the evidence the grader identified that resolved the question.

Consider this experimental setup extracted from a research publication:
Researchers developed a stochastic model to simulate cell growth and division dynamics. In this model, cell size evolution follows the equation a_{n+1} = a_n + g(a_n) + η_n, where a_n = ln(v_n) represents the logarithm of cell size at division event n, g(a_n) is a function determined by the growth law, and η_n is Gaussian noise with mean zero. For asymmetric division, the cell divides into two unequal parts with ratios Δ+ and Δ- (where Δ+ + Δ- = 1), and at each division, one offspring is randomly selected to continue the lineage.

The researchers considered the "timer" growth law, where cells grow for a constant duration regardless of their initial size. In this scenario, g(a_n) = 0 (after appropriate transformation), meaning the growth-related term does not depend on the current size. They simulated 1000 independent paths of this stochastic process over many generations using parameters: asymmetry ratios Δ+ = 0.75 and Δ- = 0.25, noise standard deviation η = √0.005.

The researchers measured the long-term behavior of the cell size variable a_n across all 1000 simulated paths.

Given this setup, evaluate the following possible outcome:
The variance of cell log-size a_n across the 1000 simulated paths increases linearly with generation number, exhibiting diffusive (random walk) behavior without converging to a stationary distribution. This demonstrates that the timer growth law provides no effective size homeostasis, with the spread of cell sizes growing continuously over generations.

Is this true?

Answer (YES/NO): NO